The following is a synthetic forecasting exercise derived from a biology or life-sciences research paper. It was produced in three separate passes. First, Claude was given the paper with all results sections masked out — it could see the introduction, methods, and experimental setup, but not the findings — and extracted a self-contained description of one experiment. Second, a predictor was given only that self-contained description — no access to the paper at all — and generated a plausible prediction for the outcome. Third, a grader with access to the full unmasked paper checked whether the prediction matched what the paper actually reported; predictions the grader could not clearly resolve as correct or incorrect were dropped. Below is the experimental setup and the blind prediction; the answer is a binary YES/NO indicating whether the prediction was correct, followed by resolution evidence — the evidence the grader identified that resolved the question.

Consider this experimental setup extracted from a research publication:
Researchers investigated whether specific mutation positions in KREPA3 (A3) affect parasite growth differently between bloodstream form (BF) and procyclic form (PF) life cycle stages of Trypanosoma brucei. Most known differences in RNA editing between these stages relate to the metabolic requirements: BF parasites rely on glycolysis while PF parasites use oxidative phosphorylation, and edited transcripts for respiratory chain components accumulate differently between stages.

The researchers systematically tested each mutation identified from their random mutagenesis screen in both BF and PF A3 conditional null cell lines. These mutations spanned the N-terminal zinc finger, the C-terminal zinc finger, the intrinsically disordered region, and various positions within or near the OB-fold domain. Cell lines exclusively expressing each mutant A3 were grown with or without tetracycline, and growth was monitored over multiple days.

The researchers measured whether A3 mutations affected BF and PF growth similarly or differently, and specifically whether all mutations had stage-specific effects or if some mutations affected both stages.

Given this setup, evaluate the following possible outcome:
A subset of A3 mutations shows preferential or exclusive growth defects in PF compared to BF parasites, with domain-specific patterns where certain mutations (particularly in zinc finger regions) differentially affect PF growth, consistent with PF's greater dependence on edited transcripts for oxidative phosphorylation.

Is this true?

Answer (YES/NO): NO